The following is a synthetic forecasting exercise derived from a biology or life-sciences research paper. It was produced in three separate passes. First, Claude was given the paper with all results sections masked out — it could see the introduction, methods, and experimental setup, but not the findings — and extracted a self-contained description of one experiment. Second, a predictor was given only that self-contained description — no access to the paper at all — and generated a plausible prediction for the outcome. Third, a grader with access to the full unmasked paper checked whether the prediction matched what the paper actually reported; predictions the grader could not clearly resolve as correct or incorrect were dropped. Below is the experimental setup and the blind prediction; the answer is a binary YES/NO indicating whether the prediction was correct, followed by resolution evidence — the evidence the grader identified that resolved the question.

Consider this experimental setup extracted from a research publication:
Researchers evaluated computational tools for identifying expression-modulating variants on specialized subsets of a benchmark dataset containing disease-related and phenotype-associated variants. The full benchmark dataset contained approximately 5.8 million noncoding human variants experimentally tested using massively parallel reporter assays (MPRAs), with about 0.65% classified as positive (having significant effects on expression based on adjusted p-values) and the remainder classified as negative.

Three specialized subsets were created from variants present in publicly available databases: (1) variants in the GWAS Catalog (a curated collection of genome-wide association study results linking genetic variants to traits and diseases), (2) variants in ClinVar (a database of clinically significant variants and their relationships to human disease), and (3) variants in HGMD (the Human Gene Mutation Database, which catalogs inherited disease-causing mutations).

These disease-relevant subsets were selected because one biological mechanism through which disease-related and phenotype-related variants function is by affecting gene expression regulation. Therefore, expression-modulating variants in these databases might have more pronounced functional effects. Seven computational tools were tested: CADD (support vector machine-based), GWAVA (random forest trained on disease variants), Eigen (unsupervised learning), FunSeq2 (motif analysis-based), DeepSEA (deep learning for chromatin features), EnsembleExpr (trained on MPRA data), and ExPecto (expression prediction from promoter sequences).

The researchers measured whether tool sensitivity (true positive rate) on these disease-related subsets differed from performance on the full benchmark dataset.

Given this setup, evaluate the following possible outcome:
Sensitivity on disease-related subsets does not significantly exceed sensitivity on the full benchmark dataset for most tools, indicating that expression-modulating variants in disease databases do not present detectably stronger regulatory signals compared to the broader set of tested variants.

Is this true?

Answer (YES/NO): NO